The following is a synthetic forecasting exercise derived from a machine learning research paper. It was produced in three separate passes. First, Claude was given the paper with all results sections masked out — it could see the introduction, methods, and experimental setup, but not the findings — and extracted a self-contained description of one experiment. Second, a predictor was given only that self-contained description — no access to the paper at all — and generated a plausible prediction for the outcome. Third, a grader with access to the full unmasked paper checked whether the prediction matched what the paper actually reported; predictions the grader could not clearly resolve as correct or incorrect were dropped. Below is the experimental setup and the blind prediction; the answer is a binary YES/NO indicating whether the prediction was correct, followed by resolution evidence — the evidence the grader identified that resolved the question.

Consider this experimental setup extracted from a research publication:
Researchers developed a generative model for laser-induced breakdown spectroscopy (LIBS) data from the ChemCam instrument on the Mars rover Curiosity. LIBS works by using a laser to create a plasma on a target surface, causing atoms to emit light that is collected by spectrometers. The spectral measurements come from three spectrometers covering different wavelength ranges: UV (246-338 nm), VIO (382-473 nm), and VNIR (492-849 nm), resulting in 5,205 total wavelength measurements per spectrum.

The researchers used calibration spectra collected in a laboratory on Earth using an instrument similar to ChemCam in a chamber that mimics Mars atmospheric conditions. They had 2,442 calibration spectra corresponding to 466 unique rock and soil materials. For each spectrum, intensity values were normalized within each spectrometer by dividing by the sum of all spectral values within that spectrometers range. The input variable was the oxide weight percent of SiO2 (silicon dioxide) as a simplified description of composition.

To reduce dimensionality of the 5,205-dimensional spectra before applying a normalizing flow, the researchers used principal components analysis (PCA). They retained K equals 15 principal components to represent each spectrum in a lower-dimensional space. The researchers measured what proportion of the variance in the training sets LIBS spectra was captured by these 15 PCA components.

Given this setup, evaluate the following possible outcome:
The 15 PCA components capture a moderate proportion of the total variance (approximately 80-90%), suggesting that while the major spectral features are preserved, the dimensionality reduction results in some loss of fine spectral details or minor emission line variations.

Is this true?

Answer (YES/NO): NO